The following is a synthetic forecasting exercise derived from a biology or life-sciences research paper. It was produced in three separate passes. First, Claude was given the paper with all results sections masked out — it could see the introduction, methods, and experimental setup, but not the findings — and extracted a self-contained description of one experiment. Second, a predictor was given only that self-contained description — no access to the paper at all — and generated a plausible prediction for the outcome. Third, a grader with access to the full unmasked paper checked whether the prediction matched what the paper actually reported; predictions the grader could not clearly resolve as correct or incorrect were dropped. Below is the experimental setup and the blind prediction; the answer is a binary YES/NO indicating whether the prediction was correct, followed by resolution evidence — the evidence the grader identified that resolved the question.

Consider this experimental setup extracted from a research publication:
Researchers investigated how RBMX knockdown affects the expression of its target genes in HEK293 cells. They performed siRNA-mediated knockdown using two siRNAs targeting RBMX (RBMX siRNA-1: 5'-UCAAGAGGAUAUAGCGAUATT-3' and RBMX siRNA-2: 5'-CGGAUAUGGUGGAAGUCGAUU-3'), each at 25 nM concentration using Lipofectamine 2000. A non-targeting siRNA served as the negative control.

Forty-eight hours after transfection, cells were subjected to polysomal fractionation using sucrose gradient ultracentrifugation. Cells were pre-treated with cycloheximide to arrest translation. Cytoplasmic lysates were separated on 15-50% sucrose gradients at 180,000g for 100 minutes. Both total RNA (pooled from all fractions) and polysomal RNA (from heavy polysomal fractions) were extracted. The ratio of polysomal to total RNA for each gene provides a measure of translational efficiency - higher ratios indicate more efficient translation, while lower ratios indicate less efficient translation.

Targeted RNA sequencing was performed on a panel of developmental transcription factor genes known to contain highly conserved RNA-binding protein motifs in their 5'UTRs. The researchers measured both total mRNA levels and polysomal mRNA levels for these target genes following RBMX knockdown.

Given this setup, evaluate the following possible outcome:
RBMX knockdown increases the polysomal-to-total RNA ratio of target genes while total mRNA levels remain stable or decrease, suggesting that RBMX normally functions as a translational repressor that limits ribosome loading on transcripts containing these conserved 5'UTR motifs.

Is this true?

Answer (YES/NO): NO